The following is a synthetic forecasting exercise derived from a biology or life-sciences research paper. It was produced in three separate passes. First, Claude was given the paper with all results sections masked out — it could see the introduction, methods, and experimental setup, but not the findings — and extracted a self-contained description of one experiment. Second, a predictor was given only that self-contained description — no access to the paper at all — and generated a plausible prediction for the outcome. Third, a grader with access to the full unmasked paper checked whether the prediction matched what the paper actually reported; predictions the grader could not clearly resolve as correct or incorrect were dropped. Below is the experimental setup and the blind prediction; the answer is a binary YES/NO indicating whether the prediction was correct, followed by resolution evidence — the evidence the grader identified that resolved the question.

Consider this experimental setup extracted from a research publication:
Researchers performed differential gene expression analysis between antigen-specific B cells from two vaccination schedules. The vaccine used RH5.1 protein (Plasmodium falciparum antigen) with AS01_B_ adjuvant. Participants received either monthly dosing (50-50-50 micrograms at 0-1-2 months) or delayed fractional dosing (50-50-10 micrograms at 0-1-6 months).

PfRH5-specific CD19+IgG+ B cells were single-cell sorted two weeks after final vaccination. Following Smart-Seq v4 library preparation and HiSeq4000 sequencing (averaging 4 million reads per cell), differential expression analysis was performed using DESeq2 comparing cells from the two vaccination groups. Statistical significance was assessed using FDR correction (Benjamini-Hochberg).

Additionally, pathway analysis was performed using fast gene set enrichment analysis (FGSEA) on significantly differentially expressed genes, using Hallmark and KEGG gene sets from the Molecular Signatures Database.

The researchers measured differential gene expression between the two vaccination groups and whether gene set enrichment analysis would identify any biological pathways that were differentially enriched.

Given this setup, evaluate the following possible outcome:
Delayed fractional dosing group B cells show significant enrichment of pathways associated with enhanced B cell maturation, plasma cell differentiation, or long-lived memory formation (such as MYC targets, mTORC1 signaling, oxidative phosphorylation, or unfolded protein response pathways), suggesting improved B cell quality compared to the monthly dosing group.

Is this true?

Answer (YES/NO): NO